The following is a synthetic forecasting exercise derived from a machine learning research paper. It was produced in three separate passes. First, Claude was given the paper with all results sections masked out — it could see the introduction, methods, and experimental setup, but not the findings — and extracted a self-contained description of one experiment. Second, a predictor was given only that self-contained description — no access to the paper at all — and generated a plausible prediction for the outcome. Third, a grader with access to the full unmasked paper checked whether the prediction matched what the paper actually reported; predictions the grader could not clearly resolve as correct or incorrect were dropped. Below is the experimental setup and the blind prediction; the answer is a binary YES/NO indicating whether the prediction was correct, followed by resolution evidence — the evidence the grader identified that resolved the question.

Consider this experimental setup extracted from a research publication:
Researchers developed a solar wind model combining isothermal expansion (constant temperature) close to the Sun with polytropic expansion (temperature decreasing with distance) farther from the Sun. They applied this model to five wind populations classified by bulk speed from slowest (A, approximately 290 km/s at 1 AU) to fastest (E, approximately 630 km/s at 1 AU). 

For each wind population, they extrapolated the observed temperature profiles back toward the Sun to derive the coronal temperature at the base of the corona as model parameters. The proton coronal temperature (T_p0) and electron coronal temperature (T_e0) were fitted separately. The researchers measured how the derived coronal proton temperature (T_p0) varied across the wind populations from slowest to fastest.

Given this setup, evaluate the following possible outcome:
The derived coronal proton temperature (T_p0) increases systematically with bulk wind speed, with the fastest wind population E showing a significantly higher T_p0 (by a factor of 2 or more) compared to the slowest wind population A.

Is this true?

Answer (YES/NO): YES